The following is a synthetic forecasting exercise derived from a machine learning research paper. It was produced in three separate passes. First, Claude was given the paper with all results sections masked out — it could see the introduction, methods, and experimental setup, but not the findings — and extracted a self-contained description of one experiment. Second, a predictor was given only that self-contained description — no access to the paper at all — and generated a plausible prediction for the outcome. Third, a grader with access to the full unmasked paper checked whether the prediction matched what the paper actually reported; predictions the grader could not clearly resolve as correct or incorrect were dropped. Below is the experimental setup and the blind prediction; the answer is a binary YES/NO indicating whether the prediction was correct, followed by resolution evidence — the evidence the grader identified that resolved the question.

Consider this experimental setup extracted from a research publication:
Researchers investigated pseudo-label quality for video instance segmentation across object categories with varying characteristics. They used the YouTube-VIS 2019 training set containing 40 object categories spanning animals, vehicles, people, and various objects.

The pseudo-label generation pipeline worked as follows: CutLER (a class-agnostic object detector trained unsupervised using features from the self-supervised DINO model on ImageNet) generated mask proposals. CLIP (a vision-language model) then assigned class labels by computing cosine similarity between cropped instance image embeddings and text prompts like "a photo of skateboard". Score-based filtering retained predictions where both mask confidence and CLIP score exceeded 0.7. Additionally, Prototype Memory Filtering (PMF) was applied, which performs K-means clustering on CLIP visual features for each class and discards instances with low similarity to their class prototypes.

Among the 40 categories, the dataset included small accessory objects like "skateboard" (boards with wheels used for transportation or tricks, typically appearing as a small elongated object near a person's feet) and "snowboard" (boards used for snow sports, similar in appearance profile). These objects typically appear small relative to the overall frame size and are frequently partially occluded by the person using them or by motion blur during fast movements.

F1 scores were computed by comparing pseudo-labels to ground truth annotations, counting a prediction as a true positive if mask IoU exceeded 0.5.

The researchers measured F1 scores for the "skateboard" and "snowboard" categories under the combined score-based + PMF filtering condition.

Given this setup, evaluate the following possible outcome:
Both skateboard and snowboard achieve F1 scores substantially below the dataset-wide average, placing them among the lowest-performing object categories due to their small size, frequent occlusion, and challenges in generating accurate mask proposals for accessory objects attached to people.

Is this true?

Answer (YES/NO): YES